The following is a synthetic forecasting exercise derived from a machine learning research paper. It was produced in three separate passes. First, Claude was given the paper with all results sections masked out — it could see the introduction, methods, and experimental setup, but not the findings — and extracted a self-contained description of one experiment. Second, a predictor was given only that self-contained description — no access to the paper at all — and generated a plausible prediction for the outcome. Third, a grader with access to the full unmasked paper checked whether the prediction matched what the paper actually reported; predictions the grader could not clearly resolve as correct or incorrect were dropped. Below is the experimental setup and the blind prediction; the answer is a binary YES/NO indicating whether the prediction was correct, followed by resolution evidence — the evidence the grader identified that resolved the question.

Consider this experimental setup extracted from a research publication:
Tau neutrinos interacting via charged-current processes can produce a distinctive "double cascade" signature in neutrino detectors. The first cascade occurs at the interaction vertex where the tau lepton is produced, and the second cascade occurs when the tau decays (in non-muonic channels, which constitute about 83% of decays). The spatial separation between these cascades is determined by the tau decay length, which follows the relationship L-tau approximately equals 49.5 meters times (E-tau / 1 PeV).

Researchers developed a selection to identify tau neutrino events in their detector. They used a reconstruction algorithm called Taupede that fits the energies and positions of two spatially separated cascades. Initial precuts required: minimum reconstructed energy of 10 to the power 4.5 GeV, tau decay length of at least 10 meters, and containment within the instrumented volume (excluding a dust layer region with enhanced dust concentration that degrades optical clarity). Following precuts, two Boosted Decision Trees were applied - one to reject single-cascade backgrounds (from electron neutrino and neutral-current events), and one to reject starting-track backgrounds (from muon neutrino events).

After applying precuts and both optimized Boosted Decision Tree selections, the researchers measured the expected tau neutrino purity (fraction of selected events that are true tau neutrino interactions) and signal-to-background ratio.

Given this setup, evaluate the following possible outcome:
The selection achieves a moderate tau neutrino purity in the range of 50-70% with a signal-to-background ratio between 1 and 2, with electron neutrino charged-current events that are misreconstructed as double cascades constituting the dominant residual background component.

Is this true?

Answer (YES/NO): NO